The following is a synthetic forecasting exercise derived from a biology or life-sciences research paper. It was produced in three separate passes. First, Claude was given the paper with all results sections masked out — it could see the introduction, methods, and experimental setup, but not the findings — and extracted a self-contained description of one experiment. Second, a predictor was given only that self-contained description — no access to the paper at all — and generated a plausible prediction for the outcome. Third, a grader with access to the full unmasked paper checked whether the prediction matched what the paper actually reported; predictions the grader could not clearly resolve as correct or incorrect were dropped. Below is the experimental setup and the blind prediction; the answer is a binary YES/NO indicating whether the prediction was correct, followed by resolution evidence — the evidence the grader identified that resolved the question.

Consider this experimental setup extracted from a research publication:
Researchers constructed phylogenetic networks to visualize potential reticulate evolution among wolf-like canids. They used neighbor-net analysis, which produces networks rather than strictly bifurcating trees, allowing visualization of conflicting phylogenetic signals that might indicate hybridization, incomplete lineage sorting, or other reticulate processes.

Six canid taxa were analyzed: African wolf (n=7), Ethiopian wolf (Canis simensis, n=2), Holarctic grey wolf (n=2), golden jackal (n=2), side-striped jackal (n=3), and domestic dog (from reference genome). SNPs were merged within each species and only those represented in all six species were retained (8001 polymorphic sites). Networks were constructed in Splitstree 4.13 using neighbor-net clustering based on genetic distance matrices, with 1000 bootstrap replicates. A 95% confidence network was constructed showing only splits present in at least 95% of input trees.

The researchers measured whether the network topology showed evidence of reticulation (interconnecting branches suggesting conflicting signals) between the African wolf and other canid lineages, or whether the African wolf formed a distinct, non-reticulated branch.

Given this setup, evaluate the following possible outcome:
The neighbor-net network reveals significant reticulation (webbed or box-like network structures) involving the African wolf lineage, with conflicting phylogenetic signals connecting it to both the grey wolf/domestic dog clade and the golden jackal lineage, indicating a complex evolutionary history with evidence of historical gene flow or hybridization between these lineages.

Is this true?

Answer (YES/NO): NO